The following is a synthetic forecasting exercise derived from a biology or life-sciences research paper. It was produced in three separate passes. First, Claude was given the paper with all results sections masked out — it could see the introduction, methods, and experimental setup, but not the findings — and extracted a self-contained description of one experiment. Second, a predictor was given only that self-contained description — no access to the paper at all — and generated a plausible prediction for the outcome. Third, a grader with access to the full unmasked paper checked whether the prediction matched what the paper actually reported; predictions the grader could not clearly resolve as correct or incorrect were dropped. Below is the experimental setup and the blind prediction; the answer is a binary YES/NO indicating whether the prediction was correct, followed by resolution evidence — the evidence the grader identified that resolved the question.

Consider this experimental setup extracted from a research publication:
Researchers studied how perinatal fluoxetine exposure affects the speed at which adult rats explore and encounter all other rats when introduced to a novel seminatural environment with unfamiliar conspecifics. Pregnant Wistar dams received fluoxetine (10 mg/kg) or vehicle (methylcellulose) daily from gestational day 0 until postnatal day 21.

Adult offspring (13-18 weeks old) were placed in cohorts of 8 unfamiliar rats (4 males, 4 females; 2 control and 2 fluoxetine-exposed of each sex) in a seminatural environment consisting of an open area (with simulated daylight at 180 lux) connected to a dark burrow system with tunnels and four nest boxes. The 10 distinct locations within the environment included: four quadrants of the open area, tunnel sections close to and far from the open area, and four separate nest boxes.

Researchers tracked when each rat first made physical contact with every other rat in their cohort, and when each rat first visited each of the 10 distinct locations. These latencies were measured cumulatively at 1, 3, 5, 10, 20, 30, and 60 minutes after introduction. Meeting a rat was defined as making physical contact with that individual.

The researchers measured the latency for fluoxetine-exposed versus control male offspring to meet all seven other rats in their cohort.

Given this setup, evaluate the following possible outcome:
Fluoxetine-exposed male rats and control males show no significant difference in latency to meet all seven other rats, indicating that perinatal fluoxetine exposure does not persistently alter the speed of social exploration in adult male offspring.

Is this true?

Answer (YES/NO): YES